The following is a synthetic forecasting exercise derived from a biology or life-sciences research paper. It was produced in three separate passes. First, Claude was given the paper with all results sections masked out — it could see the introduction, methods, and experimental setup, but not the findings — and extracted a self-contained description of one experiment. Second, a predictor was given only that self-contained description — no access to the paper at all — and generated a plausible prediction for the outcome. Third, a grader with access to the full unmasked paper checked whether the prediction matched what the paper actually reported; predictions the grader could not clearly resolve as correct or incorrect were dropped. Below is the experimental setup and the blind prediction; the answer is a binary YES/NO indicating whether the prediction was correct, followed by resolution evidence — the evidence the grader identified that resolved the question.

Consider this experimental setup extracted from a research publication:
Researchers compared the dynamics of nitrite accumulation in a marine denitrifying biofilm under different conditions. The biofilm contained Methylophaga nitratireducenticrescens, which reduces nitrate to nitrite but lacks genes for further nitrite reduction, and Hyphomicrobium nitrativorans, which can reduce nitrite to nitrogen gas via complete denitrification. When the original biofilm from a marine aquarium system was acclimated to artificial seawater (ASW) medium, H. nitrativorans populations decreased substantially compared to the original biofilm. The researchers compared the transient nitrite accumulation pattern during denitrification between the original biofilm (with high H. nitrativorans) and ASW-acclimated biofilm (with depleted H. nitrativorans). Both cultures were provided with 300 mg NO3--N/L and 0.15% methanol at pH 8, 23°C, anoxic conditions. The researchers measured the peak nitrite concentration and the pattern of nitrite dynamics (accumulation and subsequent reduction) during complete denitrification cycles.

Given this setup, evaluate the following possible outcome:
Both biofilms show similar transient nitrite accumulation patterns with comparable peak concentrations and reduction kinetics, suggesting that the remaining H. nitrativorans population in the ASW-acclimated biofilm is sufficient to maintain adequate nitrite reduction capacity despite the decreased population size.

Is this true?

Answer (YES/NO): NO